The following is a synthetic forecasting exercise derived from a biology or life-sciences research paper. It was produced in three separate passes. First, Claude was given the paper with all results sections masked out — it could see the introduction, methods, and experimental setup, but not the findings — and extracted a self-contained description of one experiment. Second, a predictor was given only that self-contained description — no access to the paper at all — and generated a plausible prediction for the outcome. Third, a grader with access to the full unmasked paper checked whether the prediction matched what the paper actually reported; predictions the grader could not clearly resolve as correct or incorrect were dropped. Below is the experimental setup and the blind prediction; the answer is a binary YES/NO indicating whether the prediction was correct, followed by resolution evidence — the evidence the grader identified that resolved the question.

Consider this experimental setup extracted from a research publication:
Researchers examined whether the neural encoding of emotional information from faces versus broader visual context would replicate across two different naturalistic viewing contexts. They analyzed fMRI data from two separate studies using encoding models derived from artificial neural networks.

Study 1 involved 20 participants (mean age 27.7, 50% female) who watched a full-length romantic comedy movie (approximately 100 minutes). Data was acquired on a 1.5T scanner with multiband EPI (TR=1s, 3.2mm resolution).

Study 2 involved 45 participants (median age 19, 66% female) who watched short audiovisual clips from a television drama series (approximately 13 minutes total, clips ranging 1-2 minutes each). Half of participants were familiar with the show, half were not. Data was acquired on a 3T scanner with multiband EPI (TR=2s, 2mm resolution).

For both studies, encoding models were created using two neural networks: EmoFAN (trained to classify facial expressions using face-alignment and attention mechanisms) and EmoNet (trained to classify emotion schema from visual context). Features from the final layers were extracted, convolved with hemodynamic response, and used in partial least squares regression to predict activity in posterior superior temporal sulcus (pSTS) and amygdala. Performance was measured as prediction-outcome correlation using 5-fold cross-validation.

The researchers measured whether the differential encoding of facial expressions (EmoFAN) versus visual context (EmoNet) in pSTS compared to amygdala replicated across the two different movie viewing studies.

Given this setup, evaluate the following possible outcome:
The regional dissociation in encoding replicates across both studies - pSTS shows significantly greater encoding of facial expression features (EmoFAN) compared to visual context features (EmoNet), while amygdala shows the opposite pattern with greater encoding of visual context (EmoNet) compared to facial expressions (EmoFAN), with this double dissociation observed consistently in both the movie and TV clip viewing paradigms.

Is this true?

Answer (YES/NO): NO